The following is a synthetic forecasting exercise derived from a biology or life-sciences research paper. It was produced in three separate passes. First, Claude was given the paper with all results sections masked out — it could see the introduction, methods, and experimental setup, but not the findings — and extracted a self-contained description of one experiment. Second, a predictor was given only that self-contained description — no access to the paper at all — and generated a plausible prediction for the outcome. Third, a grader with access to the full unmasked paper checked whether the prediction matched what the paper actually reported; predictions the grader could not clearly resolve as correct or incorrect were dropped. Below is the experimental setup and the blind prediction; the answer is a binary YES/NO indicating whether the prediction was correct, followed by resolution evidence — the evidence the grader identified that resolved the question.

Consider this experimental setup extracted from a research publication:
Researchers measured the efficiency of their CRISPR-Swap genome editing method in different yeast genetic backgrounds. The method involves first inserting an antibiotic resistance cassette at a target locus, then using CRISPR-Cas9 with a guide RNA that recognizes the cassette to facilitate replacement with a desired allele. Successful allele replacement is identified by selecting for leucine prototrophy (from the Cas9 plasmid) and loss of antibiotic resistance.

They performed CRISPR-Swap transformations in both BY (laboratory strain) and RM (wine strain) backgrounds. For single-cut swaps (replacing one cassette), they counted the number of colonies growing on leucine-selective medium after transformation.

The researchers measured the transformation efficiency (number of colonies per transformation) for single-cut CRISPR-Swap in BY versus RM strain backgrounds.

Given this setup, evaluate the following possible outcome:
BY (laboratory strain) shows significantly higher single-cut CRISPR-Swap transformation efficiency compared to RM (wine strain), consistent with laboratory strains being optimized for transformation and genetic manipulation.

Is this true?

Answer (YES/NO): YES